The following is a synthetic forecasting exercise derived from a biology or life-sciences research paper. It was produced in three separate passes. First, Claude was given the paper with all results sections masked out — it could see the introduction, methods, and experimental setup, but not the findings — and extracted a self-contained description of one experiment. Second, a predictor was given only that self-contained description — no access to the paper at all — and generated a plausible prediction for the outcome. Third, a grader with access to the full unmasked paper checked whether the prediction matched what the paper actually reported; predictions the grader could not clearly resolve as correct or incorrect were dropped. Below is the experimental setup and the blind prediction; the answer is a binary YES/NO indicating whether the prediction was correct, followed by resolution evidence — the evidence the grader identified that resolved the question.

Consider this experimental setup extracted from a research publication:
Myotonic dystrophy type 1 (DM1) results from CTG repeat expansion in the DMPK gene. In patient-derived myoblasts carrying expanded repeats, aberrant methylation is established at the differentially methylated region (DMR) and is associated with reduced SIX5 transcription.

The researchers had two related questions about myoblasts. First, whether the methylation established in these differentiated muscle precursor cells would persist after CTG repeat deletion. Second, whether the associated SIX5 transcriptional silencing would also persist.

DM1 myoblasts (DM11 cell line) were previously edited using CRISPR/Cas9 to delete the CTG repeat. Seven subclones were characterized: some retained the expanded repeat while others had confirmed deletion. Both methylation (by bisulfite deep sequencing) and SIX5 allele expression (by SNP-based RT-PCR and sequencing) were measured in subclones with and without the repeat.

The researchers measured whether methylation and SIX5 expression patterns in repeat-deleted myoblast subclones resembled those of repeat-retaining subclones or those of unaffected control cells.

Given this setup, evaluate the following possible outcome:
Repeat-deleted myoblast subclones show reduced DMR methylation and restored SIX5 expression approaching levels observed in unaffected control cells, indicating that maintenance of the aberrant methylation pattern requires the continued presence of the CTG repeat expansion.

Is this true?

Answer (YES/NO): NO